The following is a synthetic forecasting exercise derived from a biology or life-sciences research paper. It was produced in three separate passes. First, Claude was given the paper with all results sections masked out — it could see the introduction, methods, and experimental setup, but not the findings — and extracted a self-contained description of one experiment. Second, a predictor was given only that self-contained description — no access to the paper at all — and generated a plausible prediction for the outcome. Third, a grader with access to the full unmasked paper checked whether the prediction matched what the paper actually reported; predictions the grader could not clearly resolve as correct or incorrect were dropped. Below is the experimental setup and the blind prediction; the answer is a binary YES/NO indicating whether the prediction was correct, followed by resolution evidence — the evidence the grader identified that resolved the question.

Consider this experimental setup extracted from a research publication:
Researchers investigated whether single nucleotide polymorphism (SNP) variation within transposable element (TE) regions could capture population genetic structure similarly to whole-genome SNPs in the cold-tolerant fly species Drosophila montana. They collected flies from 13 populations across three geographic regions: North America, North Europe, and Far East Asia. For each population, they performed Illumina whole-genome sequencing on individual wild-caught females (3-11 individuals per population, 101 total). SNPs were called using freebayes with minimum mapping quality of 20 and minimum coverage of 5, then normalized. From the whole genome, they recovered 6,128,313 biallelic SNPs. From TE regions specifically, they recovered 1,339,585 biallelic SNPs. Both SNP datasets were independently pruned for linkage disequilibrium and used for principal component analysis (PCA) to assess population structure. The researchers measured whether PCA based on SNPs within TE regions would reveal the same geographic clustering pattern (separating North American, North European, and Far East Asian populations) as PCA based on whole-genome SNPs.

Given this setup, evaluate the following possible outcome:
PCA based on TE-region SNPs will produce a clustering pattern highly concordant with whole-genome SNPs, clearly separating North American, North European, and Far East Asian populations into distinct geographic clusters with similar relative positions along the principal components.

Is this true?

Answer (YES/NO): YES